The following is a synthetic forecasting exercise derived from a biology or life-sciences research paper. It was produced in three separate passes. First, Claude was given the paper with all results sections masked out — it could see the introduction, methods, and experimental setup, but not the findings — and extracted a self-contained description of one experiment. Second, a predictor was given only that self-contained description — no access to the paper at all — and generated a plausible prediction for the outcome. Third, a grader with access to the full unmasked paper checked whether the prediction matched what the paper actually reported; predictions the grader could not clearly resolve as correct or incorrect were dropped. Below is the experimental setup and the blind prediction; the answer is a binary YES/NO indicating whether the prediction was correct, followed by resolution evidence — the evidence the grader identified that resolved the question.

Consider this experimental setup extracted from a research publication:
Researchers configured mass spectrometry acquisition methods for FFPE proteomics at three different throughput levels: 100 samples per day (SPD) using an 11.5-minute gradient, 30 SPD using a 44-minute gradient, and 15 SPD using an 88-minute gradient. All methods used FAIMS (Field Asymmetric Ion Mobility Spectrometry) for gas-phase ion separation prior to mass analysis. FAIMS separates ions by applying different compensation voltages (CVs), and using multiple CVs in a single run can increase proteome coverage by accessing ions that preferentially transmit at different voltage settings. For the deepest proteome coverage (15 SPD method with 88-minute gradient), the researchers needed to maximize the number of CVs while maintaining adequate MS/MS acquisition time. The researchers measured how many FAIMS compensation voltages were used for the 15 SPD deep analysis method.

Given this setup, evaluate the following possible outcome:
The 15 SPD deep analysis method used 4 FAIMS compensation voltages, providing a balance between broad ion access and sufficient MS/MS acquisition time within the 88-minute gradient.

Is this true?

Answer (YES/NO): NO